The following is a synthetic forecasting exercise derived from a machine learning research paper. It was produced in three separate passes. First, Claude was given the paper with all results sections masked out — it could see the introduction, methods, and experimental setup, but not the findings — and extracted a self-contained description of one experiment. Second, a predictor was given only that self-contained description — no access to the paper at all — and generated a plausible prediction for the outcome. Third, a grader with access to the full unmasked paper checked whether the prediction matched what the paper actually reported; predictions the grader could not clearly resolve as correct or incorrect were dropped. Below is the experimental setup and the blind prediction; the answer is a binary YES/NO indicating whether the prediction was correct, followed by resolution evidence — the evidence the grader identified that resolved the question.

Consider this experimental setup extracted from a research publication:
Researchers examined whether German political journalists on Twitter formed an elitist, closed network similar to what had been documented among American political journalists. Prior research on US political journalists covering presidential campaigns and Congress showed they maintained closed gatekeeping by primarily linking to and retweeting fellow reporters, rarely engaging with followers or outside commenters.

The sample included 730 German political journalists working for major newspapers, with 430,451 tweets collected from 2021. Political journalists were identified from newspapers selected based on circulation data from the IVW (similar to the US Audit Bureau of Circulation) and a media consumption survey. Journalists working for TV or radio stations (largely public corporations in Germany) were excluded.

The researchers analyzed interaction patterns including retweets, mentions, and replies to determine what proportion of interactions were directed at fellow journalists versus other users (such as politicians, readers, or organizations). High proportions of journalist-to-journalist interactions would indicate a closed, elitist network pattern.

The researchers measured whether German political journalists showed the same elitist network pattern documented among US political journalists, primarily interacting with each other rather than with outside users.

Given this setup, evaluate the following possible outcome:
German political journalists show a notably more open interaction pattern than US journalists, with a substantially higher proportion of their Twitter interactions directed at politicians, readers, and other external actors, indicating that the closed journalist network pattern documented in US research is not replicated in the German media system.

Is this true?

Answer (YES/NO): YES